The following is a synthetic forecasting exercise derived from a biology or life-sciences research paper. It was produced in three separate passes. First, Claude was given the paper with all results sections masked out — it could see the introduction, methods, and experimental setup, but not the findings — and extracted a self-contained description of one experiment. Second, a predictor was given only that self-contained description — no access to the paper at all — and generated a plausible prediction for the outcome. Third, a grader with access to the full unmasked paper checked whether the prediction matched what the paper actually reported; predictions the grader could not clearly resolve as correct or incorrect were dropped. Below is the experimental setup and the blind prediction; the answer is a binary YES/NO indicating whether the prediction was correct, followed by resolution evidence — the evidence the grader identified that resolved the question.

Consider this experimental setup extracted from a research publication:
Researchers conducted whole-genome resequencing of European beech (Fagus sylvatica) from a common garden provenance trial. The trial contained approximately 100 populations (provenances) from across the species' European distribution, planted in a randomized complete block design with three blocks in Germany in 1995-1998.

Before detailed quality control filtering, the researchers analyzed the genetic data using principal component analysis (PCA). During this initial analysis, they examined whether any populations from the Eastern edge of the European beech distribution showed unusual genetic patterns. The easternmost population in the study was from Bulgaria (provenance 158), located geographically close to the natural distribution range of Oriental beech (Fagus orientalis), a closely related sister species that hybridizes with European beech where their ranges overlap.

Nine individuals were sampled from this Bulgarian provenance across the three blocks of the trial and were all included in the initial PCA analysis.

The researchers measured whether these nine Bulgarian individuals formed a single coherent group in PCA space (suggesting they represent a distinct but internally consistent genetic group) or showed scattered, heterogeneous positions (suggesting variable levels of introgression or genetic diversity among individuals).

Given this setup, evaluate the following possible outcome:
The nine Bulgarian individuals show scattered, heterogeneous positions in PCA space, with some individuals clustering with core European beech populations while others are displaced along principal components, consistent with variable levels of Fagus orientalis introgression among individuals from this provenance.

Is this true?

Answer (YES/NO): NO